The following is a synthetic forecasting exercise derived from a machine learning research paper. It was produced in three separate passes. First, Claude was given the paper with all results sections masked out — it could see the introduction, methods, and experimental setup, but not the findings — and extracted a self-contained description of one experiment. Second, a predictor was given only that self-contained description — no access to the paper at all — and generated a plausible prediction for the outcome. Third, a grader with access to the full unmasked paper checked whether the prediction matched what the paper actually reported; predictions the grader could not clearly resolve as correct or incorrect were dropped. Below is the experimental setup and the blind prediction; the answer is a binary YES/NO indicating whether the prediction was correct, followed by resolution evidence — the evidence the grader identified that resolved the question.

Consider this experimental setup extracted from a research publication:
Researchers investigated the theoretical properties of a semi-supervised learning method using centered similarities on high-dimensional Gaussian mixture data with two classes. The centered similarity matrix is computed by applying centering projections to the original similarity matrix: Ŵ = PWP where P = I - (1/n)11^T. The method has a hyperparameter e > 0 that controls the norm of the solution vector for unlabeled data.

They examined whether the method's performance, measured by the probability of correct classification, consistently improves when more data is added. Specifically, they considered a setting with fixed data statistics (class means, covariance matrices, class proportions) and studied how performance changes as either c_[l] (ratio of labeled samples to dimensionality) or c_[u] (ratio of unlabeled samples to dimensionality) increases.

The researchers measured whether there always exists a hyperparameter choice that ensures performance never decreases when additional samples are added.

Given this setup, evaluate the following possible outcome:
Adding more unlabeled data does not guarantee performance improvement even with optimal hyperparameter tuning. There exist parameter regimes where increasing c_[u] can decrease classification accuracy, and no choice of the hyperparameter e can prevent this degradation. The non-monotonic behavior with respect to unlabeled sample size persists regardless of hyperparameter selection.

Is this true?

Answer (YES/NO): NO